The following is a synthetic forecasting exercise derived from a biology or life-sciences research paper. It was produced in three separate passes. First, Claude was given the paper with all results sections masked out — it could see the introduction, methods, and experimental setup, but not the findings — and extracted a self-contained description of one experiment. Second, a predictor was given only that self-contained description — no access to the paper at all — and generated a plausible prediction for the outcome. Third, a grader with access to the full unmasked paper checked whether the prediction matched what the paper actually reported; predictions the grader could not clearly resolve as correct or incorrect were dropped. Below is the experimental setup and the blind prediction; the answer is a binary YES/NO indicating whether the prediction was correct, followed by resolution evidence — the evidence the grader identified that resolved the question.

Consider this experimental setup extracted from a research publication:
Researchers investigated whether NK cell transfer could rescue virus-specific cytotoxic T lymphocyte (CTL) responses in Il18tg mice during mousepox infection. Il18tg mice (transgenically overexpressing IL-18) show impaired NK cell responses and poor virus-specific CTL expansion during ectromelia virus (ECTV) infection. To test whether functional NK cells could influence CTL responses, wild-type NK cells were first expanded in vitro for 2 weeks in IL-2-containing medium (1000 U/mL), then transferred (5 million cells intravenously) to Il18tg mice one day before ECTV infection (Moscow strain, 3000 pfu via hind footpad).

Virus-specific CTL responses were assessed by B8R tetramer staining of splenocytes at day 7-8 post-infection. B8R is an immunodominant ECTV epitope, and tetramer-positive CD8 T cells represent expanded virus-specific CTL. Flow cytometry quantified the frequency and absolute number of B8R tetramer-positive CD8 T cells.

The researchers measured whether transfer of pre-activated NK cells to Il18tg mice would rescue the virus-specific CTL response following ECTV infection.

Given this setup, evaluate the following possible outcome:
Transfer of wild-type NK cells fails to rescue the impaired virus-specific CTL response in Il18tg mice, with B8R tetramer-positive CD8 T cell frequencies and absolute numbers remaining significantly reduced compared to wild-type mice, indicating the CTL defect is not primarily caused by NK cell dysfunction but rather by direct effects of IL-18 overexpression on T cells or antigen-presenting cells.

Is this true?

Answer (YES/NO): NO